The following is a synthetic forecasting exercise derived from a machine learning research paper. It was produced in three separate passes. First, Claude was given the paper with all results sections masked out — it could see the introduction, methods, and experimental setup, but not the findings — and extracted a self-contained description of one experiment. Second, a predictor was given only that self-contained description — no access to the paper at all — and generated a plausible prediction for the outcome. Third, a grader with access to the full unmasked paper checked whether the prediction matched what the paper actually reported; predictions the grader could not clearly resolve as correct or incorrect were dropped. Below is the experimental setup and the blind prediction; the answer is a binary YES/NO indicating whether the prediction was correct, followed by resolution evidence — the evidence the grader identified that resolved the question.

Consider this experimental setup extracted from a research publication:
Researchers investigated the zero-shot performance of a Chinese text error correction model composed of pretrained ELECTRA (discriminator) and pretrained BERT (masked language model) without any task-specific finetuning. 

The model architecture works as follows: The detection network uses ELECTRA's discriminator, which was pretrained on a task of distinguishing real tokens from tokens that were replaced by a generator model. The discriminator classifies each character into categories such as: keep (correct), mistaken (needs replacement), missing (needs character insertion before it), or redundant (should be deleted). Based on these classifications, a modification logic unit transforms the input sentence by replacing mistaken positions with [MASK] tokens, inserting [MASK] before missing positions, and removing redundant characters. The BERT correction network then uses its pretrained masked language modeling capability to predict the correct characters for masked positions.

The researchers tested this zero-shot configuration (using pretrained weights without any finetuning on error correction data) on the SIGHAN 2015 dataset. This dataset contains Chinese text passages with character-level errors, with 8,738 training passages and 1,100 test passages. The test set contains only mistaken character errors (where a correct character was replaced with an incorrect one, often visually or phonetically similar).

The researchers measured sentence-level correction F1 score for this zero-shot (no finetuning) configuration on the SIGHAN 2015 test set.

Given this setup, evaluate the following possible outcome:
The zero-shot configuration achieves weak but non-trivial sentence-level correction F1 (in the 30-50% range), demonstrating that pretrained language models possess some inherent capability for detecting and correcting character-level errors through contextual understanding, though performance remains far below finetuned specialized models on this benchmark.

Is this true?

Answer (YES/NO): YES